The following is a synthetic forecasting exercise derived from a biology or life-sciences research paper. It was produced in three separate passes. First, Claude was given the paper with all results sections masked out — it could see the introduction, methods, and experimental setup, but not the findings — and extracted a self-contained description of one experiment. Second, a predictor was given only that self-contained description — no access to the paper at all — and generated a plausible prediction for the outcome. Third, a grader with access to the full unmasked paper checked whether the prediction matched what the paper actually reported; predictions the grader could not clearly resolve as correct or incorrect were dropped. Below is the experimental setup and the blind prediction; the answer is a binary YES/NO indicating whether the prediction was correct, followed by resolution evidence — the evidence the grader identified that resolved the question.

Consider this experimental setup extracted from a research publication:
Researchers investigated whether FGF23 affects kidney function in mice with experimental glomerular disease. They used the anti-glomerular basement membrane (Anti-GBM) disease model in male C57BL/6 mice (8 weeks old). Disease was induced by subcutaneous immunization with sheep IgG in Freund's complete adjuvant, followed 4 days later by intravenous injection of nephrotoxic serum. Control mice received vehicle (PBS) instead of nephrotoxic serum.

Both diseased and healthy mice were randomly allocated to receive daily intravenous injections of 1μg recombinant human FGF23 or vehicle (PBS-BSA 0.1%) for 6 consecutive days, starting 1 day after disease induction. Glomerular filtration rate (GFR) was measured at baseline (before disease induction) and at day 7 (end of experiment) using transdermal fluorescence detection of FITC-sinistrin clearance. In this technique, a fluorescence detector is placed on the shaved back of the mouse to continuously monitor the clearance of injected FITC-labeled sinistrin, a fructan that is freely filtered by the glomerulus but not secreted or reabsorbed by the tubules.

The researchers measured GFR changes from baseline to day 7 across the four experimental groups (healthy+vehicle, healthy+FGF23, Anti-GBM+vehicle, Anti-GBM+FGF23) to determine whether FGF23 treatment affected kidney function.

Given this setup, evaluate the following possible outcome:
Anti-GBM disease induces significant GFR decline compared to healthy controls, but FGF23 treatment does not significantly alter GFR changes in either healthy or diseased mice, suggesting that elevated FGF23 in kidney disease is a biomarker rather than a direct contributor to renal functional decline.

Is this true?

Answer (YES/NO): YES